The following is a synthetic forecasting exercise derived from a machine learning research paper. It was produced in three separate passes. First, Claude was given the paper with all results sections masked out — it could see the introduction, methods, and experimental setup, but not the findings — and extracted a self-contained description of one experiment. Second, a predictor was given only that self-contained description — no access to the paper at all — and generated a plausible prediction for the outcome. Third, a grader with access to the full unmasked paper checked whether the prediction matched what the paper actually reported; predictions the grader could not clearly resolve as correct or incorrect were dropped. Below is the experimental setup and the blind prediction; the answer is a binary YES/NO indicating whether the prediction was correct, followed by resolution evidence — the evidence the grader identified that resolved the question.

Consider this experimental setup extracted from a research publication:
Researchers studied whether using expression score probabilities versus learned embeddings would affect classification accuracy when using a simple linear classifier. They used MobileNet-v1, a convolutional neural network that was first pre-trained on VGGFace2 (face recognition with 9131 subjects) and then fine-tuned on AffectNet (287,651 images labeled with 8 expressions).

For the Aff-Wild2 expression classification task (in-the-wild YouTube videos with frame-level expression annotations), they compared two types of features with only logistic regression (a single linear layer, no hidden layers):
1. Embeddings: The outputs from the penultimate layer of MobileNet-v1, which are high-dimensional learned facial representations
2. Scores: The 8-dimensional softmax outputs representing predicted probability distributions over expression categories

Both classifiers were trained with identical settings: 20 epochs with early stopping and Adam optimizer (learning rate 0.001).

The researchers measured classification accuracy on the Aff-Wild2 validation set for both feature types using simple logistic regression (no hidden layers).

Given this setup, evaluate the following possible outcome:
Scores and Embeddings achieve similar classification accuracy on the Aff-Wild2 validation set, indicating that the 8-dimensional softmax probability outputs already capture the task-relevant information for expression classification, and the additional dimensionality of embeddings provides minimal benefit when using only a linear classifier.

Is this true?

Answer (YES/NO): NO